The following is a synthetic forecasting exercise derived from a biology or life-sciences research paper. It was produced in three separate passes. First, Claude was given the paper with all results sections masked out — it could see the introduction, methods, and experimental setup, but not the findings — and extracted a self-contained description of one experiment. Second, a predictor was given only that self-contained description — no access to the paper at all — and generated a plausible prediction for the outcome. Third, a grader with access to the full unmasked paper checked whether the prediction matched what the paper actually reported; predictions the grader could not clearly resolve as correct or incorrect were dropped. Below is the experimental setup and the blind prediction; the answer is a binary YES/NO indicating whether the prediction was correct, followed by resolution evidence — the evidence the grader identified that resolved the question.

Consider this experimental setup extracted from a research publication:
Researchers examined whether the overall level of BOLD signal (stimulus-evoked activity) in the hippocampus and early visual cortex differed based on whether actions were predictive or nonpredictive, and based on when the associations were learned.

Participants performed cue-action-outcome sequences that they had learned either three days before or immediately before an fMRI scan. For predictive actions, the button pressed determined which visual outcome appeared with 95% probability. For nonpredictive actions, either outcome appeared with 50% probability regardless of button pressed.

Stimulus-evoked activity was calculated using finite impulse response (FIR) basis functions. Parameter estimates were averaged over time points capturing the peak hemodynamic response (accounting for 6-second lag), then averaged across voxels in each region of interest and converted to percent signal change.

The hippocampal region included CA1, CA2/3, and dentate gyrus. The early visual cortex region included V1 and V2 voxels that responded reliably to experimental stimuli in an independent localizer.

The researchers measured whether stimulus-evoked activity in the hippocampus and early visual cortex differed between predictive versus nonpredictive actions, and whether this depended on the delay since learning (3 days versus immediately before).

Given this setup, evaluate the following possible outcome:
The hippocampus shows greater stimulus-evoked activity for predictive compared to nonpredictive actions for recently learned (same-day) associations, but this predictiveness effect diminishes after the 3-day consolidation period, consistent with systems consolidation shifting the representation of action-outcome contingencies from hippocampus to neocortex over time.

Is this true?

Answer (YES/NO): NO